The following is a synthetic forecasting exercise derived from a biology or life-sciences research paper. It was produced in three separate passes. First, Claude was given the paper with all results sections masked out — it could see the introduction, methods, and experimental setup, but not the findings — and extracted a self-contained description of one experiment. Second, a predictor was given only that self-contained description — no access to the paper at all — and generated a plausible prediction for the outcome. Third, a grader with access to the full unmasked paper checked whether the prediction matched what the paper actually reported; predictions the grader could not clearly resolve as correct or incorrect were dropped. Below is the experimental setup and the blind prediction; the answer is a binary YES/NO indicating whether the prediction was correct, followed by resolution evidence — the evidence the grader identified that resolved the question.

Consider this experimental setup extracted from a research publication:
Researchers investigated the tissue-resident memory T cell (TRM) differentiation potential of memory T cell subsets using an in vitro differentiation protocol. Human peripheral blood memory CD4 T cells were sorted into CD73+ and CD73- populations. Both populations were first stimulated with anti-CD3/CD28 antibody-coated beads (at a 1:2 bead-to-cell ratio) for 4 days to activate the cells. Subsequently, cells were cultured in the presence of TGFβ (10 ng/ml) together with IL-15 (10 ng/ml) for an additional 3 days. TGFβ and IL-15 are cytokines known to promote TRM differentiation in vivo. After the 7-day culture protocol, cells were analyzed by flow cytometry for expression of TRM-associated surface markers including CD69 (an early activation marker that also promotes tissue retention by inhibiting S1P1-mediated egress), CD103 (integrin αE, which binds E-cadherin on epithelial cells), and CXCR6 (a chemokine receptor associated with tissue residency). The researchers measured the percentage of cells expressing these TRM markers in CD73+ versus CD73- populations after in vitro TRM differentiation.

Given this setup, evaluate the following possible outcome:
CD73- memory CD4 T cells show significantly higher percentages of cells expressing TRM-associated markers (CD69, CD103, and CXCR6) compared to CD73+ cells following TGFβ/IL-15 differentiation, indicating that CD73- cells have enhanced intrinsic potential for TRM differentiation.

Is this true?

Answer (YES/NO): NO